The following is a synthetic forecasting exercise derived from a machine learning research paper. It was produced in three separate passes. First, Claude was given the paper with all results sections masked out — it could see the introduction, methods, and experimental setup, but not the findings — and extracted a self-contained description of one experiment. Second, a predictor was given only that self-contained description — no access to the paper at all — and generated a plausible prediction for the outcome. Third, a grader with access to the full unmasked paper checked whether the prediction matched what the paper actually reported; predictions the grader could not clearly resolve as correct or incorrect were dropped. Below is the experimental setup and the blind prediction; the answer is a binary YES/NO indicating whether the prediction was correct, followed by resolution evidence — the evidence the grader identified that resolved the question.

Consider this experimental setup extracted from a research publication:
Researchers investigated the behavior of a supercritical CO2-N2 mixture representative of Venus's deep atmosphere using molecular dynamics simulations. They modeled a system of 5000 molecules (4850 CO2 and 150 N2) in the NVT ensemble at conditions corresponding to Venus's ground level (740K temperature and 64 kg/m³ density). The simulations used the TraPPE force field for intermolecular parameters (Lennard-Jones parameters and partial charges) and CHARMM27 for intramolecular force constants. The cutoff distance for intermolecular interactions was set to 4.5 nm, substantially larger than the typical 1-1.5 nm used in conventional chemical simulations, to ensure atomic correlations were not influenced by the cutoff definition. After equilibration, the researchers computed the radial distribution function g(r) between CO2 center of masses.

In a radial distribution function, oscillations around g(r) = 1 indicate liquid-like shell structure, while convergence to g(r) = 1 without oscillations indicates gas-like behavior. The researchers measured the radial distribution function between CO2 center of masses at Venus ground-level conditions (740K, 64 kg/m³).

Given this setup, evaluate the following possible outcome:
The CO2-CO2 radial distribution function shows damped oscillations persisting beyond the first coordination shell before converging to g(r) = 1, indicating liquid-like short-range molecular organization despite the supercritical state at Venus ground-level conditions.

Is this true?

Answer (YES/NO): NO